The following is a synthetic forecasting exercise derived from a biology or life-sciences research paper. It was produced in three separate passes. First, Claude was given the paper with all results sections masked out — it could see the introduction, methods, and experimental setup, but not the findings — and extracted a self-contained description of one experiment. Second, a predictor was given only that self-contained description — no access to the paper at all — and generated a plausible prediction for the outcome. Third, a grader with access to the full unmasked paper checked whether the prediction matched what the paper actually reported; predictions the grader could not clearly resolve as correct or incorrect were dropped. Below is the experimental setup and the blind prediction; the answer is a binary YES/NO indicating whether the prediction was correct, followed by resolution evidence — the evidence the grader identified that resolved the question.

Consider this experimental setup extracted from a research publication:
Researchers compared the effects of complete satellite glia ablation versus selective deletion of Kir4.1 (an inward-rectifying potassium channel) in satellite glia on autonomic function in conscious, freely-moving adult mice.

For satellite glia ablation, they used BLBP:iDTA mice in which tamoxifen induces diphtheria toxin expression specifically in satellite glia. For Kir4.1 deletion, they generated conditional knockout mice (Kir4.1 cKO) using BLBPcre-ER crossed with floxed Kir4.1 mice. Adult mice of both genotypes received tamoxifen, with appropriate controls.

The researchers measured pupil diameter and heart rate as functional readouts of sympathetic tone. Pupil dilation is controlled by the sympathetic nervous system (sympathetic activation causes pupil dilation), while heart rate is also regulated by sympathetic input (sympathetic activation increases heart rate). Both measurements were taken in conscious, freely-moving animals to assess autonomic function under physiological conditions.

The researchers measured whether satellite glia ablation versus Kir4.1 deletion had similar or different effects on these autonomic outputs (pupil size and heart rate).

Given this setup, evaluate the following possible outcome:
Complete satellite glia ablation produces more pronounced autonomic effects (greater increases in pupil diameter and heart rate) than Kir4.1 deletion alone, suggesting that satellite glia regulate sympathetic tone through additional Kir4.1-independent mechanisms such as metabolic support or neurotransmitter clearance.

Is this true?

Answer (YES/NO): YES